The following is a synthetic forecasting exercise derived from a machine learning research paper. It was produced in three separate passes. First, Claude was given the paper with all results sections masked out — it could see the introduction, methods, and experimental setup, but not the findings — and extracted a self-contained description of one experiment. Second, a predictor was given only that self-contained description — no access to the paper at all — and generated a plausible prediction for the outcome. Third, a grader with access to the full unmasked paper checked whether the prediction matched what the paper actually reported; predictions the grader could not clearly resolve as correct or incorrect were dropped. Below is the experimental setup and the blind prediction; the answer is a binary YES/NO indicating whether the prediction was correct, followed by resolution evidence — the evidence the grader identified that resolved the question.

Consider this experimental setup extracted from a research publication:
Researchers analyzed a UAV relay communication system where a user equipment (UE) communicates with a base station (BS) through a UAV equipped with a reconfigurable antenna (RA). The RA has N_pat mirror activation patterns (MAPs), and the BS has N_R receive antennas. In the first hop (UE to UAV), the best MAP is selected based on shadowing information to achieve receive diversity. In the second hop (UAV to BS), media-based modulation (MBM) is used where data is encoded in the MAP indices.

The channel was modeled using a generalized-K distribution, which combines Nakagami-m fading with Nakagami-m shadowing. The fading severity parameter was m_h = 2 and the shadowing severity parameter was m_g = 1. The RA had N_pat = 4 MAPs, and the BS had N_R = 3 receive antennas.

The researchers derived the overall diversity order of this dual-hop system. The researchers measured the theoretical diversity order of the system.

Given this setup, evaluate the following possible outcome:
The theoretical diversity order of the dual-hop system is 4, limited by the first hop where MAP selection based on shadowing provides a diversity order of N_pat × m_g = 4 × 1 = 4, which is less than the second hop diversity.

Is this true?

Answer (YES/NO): NO